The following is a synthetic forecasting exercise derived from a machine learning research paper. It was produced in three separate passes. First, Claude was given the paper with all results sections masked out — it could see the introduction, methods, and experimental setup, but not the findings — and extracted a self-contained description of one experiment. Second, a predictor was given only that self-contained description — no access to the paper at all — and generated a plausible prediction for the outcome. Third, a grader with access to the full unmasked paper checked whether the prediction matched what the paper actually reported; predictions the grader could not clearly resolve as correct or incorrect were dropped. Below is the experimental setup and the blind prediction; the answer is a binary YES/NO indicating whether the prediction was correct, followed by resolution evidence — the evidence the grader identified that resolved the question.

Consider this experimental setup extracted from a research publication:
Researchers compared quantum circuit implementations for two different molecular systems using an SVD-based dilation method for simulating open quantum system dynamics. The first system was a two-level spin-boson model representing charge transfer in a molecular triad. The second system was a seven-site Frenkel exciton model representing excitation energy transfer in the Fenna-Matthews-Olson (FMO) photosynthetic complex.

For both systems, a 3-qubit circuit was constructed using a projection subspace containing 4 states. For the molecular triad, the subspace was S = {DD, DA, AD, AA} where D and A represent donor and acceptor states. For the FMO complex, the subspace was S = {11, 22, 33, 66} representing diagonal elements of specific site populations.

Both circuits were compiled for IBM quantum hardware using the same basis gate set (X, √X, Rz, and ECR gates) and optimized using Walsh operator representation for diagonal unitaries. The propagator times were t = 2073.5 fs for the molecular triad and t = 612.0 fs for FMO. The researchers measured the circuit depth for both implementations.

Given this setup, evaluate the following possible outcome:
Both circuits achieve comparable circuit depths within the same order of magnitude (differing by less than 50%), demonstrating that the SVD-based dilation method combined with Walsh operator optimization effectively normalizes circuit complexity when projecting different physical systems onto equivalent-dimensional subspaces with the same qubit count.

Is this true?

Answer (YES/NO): YES